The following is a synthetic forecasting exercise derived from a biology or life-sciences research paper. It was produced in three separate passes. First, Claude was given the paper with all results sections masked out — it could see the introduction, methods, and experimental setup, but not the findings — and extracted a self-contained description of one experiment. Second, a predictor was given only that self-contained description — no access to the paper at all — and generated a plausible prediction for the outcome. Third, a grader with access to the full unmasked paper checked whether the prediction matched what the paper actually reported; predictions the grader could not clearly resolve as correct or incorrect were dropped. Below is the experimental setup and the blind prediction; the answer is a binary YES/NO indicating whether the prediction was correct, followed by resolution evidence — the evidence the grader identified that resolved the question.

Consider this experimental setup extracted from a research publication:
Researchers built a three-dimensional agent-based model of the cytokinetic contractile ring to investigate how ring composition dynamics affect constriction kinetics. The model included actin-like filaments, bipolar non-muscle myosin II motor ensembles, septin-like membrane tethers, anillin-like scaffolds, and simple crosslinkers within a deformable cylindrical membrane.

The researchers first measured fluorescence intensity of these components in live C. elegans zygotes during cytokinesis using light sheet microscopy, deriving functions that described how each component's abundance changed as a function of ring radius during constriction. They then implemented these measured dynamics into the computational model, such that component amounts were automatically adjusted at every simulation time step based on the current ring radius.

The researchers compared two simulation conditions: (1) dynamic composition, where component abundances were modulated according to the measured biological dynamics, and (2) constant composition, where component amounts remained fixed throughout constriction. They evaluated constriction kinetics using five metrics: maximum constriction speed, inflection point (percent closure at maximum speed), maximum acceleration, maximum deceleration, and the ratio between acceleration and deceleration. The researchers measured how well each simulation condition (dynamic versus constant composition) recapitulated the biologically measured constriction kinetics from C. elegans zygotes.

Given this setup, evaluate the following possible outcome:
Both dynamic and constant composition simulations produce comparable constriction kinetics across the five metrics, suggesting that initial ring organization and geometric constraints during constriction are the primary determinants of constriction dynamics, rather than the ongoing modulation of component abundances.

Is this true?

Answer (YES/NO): NO